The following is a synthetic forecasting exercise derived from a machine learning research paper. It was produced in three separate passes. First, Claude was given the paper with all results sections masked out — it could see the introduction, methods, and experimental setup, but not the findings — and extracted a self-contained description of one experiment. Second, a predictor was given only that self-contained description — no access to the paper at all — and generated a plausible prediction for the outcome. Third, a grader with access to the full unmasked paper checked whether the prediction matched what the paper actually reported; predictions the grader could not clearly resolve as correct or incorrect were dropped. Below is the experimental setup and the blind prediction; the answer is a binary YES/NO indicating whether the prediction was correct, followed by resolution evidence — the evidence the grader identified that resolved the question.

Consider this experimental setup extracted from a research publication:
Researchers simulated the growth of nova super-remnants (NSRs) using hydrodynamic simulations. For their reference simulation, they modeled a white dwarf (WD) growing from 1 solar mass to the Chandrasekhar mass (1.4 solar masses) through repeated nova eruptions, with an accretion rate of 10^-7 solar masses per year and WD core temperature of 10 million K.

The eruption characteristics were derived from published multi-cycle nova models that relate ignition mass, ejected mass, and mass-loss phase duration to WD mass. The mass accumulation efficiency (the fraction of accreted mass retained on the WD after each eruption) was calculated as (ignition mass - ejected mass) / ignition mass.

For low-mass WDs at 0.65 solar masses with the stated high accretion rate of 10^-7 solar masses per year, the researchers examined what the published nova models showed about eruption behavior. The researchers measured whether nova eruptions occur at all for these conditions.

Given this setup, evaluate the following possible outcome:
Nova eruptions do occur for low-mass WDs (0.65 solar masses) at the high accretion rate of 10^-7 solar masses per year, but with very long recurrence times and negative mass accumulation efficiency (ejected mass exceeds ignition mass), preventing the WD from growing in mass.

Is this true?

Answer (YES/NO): NO